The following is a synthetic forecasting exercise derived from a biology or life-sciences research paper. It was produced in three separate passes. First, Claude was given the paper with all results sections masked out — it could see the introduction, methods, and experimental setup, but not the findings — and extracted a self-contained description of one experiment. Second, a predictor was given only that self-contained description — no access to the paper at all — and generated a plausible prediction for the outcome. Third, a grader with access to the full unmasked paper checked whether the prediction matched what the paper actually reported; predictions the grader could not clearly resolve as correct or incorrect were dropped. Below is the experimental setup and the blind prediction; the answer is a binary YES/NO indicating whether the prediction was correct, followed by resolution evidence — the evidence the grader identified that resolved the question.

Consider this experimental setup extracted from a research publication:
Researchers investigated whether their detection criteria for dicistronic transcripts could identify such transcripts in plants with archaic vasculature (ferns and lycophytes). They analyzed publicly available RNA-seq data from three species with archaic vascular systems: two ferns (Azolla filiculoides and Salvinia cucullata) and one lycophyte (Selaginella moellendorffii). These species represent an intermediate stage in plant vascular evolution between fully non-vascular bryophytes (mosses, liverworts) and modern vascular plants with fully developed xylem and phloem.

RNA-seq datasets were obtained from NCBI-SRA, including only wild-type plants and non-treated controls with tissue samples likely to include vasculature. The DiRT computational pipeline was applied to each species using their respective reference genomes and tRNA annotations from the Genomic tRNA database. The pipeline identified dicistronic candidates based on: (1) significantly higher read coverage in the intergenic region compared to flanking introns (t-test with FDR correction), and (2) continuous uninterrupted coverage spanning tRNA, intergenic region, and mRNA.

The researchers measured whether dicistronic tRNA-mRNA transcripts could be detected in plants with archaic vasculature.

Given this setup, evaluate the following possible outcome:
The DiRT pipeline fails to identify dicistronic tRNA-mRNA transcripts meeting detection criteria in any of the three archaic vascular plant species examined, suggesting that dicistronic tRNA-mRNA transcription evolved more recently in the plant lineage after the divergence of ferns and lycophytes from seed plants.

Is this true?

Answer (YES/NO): NO